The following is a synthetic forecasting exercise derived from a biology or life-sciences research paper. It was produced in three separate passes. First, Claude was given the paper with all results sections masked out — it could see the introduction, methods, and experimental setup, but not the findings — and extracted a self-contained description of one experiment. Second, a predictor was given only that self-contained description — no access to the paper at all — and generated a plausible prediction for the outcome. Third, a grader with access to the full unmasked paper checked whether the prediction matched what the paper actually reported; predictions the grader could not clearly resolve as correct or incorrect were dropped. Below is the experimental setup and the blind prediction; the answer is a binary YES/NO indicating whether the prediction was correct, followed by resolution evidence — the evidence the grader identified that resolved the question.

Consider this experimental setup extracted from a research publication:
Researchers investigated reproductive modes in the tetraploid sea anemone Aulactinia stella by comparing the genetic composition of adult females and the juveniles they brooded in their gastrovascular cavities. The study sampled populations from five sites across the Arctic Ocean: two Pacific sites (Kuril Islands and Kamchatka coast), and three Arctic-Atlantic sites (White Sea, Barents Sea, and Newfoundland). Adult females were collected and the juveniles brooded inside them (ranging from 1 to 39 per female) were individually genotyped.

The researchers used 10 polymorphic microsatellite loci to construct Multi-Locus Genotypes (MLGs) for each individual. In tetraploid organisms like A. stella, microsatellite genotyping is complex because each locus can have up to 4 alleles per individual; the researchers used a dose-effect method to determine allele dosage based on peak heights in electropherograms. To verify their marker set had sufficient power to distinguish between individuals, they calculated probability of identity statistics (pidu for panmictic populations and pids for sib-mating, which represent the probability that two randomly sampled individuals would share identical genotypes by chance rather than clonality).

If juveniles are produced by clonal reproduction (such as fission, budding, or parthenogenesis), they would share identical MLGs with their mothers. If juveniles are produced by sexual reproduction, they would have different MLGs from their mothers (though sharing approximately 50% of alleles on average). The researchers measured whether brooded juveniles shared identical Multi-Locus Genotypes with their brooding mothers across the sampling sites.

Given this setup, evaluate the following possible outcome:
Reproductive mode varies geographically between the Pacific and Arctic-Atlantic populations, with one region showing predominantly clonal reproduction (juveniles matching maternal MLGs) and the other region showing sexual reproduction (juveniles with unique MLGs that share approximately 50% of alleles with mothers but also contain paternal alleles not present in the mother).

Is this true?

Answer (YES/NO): NO